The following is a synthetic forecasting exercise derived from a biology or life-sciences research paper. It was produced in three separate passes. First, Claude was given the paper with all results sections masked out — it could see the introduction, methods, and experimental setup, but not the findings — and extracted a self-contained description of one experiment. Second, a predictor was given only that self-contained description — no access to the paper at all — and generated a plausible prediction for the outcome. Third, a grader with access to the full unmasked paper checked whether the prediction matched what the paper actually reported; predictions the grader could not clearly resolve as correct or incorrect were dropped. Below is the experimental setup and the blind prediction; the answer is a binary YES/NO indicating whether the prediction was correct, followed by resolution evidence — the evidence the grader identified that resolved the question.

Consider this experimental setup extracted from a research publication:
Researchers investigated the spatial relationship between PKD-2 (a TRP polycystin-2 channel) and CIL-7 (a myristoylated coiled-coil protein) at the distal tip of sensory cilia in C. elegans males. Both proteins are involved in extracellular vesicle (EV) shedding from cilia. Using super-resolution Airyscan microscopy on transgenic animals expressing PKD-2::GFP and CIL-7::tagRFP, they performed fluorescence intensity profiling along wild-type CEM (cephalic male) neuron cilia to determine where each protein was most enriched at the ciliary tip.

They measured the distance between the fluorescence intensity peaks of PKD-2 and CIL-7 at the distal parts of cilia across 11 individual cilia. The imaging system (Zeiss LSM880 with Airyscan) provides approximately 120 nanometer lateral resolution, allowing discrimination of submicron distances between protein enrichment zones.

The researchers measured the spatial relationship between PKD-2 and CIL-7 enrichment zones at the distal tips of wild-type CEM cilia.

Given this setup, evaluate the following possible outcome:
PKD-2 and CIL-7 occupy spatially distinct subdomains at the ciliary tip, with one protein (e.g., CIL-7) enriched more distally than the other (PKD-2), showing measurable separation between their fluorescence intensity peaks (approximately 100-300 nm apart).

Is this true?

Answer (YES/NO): YES